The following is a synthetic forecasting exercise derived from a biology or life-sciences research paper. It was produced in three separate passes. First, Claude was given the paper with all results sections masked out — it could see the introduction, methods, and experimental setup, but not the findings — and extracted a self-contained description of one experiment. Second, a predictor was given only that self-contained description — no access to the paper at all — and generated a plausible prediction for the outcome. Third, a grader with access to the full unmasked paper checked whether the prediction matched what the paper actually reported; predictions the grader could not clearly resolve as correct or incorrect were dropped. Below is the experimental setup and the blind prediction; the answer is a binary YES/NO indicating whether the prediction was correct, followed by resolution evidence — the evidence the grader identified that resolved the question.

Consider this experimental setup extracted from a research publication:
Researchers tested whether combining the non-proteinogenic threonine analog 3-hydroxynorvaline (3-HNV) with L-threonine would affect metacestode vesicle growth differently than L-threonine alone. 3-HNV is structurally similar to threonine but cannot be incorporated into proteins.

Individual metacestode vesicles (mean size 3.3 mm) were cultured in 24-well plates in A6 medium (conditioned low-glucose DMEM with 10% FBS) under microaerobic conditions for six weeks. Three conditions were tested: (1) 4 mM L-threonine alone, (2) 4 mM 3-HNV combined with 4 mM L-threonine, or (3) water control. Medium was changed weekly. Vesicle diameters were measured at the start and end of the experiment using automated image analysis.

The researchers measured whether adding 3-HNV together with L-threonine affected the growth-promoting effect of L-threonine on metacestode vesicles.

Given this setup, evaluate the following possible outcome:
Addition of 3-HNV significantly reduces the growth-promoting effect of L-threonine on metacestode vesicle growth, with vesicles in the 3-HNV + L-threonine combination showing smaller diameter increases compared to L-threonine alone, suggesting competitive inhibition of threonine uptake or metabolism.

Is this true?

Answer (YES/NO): NO